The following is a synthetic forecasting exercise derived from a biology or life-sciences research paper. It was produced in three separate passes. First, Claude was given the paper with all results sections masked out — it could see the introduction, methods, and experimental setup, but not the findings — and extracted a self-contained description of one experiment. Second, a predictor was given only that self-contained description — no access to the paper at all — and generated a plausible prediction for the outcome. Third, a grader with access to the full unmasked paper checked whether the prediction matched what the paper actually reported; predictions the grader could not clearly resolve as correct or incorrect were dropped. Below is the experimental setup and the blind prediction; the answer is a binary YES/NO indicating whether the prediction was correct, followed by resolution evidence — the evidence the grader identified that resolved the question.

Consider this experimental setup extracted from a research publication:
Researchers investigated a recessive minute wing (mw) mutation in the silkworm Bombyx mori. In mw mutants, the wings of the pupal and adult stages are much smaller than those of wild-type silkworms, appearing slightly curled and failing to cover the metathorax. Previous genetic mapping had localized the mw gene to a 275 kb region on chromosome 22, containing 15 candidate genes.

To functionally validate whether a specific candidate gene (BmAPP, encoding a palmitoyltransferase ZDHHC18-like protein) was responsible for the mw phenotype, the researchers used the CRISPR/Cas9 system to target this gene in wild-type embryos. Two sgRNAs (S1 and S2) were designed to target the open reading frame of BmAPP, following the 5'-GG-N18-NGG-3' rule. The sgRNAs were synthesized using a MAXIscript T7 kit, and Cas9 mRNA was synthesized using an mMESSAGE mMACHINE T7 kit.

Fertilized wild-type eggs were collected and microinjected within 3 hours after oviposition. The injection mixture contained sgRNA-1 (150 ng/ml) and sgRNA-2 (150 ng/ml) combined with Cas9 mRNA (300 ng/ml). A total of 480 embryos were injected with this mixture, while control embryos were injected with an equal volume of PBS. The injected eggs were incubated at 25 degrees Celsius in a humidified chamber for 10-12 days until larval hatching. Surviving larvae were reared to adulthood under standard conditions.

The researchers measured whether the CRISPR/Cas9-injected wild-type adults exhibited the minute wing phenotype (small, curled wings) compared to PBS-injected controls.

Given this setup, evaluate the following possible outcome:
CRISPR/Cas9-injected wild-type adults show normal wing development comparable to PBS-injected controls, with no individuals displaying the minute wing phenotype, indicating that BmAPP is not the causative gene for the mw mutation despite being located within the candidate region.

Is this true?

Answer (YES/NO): NO